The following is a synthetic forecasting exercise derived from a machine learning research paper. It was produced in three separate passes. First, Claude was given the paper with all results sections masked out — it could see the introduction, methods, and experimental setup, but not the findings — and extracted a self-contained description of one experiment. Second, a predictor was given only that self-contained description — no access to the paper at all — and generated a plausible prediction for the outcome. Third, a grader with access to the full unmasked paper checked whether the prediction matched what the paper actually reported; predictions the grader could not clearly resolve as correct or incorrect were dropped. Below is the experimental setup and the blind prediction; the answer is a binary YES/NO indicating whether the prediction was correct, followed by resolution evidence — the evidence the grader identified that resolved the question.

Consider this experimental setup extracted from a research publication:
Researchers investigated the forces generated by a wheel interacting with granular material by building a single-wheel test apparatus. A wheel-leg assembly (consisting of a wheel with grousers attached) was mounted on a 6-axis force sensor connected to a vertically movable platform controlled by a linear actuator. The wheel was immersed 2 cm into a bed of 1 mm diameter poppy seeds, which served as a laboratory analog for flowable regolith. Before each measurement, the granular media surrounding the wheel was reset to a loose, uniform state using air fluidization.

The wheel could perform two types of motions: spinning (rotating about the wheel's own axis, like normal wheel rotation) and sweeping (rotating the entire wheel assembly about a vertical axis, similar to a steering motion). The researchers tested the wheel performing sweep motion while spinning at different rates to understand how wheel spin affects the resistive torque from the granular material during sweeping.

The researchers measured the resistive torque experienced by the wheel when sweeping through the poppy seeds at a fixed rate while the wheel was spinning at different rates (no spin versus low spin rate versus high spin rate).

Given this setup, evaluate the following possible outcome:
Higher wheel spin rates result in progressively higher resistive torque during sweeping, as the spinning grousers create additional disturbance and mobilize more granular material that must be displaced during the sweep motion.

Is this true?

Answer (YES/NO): NO